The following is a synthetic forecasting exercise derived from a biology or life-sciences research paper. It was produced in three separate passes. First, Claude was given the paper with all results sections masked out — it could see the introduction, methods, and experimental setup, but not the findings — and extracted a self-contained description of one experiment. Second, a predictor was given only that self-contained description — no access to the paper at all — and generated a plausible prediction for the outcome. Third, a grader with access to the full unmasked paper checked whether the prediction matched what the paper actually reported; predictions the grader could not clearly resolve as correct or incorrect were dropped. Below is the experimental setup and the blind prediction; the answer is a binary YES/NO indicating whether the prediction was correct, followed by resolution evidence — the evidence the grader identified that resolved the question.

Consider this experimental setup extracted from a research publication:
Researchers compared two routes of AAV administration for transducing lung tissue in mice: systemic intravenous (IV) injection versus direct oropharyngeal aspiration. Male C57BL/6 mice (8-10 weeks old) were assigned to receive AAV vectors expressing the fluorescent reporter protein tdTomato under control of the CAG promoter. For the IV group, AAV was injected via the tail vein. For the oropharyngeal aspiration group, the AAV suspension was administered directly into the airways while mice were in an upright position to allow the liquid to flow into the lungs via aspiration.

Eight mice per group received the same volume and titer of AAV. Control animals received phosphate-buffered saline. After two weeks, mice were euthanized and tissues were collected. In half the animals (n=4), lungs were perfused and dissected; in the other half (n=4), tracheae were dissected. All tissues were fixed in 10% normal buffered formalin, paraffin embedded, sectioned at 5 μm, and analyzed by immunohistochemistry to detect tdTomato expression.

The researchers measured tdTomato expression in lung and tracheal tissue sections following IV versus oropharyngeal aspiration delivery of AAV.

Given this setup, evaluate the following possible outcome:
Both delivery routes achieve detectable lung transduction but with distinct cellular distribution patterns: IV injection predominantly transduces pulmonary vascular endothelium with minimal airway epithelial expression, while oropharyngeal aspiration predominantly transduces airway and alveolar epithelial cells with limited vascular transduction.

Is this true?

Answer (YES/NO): NO